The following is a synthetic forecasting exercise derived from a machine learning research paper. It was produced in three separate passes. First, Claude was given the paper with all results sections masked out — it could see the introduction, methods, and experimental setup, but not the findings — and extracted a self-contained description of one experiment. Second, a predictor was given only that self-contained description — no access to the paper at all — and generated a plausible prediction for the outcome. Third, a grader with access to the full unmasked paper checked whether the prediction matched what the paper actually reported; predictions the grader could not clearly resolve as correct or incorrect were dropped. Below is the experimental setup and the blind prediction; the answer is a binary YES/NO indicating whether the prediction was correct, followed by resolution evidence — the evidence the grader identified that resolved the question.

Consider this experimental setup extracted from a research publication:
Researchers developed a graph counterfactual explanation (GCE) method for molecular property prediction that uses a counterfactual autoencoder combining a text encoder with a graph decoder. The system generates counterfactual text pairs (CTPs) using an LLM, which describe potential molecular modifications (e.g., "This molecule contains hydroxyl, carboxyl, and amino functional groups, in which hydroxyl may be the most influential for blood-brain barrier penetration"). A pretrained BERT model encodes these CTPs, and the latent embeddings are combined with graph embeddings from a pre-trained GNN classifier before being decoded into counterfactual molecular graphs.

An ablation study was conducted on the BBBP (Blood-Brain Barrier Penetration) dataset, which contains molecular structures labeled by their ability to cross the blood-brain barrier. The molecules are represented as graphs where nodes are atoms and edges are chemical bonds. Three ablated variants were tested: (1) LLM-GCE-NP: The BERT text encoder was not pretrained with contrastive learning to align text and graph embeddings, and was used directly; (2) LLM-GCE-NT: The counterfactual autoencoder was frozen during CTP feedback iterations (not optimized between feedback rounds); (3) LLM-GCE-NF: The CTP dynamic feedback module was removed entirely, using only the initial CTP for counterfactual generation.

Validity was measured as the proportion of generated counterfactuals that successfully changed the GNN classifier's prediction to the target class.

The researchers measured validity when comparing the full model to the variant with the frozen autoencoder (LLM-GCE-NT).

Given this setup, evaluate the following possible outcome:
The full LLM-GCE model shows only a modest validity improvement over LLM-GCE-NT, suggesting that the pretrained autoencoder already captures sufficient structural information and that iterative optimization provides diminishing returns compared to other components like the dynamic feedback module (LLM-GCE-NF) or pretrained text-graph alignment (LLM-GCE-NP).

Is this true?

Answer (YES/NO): NO